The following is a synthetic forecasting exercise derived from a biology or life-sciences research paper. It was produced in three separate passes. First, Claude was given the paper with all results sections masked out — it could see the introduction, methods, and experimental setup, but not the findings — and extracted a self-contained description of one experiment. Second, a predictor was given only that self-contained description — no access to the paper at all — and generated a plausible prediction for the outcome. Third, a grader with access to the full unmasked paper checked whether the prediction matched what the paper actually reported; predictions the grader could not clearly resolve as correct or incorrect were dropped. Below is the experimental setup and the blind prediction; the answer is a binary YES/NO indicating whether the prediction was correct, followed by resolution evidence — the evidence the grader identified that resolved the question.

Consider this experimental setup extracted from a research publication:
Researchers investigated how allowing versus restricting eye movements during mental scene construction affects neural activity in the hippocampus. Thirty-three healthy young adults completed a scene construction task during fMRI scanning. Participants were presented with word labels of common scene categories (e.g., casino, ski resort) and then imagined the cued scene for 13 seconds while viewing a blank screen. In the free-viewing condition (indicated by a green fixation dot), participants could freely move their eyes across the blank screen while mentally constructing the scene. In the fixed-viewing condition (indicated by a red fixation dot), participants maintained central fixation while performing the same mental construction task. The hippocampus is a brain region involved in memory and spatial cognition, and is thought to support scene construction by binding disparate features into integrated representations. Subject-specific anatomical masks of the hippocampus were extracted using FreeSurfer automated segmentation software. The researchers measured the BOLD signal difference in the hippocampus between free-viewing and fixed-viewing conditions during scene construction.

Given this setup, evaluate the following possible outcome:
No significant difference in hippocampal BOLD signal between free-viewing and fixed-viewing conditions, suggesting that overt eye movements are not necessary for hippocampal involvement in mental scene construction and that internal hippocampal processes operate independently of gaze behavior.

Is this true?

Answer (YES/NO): NO